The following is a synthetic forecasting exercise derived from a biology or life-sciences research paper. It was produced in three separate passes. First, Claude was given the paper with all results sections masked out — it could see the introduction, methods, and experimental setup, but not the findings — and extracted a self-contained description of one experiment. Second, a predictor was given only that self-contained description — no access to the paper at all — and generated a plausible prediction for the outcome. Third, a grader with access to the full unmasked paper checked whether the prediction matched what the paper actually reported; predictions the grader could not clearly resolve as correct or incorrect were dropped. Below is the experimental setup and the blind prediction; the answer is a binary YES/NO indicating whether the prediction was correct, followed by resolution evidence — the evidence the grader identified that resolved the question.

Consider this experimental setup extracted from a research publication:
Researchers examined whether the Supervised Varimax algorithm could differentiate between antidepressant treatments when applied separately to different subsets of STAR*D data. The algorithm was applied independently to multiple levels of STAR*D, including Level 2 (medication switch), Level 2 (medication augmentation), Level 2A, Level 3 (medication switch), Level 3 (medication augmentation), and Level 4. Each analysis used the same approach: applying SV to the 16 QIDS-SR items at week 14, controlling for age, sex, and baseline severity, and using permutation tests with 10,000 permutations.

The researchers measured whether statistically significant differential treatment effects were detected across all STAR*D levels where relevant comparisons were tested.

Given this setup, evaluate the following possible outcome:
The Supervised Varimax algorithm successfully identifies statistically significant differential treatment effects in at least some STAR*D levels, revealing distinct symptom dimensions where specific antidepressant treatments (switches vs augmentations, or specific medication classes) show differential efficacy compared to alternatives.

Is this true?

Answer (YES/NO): YES